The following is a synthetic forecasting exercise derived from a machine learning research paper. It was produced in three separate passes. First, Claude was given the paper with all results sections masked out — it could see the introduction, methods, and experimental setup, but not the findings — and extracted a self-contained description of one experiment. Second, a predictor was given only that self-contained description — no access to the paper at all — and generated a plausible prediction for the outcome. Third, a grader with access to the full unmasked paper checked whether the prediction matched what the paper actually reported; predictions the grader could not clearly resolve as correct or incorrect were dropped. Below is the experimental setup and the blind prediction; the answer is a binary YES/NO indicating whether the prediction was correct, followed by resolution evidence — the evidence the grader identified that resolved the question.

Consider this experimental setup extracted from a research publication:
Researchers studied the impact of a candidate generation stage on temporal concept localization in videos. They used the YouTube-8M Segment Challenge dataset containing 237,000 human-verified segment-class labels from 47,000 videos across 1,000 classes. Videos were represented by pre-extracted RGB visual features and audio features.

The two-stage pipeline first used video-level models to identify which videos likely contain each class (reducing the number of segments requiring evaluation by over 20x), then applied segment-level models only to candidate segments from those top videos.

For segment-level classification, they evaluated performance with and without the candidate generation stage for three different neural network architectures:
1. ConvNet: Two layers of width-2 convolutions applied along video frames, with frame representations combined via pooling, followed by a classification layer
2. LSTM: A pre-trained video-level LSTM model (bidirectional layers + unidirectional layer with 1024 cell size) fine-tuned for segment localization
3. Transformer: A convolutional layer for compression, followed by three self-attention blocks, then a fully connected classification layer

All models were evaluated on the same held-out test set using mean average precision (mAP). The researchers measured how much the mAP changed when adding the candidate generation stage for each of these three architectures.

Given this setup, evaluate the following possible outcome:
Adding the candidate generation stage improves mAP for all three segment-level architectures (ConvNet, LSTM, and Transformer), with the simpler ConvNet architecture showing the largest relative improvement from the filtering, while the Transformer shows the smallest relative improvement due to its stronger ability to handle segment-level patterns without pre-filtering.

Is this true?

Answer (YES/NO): NO